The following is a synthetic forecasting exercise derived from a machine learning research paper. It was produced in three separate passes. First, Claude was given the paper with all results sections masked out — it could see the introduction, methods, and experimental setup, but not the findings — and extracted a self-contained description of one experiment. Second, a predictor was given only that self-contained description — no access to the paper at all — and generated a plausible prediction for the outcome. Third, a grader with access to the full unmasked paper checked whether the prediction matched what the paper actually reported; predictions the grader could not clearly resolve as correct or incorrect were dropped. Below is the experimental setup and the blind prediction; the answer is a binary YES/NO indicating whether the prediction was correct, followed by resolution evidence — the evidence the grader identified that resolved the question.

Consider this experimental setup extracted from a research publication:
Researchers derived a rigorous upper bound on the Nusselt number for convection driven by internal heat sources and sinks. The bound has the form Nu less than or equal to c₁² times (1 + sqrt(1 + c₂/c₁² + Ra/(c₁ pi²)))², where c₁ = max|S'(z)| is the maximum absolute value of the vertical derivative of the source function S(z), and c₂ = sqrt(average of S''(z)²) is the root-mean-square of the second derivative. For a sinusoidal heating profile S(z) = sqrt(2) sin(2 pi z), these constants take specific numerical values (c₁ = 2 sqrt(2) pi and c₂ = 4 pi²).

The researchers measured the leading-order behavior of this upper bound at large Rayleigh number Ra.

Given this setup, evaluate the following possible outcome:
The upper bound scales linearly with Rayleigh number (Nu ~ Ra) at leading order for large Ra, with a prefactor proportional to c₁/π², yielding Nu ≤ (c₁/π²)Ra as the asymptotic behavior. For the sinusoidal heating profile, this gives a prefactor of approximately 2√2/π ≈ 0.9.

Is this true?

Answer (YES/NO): YES